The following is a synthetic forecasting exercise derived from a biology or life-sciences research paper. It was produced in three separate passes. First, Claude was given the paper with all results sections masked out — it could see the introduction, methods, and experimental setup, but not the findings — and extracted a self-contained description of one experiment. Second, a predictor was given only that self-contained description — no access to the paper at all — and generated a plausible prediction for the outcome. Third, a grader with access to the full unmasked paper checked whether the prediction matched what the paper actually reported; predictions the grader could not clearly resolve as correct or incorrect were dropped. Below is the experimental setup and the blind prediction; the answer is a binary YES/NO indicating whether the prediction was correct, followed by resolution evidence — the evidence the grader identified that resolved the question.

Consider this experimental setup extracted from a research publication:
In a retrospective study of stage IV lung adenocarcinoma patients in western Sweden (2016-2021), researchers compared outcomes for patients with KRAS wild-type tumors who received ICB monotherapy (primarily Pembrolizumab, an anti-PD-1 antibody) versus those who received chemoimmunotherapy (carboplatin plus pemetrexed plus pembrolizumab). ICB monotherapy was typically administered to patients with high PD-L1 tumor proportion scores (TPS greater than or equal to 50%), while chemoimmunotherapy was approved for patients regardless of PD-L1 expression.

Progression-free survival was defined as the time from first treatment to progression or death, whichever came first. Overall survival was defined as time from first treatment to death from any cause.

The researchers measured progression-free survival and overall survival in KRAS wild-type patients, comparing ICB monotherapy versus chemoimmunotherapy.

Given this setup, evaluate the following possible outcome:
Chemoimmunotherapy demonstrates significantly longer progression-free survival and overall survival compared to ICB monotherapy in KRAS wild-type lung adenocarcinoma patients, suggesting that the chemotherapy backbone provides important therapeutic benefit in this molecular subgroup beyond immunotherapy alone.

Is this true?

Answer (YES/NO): YES